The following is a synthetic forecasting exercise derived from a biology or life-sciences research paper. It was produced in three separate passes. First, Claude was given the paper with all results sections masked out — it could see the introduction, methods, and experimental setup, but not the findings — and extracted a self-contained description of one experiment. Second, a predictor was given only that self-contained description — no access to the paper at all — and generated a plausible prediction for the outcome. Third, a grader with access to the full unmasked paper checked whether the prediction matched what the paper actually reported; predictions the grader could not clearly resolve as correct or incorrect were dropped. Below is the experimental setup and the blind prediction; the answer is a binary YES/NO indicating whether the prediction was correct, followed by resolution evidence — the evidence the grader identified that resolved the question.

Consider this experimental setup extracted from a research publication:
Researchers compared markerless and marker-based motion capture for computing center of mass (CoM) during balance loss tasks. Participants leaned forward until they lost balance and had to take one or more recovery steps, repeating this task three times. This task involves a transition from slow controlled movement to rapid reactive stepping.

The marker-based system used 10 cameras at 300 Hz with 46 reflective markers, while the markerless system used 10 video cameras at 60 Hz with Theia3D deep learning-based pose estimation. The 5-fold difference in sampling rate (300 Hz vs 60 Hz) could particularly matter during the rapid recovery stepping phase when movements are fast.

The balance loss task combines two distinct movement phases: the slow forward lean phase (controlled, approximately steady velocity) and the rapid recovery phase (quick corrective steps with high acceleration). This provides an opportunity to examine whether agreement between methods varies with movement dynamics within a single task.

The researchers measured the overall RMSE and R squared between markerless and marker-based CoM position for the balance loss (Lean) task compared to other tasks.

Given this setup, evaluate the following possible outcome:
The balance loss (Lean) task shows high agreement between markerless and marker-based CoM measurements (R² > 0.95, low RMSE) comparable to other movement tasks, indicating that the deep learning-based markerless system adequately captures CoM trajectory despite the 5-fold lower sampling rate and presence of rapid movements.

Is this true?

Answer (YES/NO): NO